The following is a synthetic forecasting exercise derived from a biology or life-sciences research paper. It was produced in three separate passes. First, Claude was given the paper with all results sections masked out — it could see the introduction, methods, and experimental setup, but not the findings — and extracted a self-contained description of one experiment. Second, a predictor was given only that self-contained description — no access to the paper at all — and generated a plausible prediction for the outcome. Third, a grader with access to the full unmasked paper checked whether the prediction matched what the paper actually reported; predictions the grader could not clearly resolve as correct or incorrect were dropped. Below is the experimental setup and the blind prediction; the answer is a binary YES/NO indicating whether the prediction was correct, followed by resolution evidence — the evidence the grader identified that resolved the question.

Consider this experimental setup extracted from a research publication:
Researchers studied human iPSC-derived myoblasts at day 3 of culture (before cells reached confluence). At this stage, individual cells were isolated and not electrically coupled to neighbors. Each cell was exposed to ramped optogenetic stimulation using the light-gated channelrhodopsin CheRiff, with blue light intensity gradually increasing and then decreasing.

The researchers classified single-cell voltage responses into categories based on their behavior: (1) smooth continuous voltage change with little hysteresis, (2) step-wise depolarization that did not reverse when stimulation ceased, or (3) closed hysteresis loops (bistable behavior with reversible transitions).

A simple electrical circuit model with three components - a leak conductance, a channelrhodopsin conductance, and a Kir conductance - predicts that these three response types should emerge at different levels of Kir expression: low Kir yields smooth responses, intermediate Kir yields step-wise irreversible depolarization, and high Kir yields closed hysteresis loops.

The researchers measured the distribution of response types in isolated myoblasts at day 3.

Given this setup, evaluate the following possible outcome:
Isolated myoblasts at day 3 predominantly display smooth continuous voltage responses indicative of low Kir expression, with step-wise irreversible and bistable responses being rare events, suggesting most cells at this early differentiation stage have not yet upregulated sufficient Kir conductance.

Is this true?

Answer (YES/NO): NO